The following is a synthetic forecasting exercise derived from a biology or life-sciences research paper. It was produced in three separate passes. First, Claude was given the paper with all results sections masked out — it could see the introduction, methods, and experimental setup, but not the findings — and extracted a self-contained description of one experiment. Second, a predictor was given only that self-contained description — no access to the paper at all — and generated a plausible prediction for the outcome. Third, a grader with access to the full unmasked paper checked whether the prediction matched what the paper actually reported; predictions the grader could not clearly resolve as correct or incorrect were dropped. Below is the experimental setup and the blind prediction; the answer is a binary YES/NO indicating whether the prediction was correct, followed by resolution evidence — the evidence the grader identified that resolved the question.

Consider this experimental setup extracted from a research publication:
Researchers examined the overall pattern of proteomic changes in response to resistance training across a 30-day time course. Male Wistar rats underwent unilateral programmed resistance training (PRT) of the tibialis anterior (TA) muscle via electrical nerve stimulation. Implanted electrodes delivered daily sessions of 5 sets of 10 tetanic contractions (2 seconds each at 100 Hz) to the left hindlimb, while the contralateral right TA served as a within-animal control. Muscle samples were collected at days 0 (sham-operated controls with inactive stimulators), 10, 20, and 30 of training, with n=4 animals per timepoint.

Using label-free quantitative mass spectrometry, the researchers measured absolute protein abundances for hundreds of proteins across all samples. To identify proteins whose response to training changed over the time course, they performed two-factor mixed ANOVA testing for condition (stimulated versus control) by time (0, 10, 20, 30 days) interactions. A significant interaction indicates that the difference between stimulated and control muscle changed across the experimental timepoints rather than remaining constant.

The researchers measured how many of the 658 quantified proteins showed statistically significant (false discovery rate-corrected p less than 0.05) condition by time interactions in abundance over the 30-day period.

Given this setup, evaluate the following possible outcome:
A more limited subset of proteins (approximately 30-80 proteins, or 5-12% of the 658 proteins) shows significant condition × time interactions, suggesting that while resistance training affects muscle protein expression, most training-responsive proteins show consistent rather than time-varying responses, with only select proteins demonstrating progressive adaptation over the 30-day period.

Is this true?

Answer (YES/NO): NO